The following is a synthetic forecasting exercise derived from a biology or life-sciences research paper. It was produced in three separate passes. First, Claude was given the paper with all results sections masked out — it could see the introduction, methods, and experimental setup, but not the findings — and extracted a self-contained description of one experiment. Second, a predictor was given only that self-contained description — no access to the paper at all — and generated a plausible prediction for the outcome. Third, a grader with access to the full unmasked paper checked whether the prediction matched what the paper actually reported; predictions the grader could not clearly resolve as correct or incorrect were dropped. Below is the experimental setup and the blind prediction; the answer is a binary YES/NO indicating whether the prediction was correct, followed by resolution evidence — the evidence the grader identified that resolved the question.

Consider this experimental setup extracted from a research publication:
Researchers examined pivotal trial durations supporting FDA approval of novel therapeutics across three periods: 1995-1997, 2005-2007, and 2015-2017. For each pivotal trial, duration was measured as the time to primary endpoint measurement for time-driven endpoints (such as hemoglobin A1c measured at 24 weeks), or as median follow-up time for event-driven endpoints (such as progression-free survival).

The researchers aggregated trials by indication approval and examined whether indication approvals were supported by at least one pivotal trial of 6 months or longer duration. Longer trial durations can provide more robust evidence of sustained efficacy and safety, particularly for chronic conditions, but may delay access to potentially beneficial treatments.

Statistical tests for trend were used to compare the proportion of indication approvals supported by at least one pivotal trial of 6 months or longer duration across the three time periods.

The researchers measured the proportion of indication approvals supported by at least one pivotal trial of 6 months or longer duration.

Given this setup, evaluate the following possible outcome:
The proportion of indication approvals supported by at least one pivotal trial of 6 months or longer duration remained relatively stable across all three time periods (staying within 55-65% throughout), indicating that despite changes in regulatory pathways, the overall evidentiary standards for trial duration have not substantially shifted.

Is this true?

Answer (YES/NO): NO